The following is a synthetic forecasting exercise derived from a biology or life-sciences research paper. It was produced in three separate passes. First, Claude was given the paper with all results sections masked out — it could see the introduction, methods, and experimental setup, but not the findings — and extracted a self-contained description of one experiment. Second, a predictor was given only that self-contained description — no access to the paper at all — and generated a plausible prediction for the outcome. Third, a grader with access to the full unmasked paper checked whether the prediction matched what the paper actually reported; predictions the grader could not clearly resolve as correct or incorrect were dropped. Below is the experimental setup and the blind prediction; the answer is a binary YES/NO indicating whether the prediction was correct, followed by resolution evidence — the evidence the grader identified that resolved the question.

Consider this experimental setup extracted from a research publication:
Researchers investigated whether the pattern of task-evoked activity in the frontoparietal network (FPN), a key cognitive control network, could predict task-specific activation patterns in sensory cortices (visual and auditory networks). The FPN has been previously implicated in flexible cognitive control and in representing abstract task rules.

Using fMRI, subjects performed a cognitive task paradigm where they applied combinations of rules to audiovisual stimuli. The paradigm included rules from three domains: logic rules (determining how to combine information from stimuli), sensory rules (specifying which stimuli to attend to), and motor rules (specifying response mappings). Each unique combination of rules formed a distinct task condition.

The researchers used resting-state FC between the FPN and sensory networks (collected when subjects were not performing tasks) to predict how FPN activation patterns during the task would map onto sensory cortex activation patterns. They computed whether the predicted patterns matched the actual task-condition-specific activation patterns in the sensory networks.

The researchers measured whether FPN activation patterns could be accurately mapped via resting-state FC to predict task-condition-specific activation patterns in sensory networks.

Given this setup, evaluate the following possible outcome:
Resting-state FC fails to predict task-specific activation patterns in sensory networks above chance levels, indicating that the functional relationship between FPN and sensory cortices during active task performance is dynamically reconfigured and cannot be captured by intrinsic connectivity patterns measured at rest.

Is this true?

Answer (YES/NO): NO